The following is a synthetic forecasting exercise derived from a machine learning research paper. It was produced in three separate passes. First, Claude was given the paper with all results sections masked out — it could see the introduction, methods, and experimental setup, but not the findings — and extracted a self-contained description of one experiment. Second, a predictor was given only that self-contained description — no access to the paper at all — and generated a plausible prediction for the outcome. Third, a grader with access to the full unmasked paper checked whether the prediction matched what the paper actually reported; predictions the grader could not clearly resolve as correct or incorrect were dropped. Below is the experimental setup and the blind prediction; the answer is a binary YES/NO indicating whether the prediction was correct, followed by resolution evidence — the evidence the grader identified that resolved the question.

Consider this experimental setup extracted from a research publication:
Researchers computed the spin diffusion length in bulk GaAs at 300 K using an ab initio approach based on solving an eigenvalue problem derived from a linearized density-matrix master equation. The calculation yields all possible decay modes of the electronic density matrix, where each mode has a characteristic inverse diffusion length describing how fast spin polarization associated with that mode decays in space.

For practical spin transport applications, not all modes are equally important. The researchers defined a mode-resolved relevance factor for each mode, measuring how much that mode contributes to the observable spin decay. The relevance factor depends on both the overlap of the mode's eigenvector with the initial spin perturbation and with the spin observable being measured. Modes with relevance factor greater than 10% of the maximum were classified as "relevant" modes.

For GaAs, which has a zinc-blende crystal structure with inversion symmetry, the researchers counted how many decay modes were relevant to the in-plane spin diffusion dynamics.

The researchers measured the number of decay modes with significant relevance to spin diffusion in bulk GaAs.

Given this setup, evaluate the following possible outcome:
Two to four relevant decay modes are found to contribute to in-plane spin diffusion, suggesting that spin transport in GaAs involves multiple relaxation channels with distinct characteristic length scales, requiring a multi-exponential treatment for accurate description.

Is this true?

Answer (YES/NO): NO